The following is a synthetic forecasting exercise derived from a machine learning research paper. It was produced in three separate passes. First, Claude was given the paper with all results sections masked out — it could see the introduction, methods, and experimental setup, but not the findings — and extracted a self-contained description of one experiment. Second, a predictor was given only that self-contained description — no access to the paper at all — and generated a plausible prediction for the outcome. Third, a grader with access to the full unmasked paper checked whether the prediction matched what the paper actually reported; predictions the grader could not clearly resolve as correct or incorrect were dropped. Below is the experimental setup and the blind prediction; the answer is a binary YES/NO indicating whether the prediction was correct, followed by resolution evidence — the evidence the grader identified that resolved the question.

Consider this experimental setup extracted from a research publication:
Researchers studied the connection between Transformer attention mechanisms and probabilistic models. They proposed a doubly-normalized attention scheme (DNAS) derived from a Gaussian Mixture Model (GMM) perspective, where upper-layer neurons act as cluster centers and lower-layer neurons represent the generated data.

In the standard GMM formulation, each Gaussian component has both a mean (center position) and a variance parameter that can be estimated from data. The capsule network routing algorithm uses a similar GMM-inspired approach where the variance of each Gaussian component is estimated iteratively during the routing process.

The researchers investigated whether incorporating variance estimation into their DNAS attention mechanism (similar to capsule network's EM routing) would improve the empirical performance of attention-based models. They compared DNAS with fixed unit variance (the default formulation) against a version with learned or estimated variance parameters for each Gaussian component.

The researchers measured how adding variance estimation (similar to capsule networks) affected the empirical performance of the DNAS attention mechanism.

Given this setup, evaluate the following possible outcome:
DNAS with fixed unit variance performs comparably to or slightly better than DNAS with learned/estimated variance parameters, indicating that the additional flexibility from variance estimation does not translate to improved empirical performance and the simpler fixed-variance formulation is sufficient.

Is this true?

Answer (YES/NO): NO